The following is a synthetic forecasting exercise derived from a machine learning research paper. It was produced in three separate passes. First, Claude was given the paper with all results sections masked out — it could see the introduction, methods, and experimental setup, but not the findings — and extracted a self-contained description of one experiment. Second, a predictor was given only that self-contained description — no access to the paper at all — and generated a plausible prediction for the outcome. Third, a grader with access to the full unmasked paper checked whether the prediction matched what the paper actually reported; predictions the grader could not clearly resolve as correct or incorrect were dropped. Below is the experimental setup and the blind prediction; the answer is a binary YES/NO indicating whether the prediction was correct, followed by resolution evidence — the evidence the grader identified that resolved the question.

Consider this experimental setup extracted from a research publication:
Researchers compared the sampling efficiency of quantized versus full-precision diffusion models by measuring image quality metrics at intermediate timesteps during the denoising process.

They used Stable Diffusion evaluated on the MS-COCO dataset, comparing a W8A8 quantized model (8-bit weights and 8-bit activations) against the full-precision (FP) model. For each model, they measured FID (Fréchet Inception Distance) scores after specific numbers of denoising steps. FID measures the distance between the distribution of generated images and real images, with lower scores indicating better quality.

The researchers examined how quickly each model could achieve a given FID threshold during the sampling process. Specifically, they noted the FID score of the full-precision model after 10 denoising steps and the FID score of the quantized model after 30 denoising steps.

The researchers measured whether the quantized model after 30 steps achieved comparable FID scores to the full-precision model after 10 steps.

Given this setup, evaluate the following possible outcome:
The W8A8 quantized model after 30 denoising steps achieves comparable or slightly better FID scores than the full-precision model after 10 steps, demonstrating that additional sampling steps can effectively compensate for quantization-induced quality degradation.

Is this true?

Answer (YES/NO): NO